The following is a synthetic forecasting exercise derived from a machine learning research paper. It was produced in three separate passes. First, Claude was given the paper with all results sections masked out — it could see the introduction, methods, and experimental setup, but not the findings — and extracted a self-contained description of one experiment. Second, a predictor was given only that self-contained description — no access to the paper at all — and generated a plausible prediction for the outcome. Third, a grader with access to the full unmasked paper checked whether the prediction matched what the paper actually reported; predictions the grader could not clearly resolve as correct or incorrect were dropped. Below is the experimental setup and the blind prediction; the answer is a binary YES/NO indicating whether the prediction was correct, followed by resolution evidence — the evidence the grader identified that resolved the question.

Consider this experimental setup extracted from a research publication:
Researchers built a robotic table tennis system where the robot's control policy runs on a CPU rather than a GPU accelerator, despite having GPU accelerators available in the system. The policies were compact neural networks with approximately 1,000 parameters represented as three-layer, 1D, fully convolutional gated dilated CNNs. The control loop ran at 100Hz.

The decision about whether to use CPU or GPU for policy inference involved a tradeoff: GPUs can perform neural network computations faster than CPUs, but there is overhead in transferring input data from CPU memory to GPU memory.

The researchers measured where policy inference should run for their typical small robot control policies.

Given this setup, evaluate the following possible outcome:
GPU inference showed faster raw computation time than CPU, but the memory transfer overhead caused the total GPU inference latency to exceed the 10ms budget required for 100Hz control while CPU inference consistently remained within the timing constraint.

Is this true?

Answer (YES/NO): NO